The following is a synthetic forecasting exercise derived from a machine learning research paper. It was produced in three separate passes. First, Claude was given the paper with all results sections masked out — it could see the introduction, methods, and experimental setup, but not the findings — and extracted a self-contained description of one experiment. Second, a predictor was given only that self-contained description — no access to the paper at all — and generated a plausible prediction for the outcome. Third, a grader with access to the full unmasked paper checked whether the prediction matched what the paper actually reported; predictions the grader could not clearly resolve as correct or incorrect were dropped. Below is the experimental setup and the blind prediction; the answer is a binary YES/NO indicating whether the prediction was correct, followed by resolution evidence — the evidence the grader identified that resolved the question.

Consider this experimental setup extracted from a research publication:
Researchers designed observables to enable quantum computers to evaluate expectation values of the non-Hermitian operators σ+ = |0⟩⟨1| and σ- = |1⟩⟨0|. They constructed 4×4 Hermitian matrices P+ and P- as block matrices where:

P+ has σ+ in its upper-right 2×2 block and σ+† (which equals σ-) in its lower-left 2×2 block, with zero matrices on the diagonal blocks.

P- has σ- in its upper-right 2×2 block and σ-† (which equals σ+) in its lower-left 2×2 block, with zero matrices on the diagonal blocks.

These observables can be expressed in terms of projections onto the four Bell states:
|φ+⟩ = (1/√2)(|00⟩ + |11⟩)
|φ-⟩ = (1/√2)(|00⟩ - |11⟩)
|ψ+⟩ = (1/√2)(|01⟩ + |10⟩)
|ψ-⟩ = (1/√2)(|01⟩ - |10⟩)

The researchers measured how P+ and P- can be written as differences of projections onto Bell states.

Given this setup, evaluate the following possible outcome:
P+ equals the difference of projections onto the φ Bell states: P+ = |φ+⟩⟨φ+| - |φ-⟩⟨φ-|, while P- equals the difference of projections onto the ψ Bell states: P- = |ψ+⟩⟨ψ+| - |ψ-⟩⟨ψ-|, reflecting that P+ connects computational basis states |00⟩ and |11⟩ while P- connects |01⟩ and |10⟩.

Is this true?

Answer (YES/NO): YES